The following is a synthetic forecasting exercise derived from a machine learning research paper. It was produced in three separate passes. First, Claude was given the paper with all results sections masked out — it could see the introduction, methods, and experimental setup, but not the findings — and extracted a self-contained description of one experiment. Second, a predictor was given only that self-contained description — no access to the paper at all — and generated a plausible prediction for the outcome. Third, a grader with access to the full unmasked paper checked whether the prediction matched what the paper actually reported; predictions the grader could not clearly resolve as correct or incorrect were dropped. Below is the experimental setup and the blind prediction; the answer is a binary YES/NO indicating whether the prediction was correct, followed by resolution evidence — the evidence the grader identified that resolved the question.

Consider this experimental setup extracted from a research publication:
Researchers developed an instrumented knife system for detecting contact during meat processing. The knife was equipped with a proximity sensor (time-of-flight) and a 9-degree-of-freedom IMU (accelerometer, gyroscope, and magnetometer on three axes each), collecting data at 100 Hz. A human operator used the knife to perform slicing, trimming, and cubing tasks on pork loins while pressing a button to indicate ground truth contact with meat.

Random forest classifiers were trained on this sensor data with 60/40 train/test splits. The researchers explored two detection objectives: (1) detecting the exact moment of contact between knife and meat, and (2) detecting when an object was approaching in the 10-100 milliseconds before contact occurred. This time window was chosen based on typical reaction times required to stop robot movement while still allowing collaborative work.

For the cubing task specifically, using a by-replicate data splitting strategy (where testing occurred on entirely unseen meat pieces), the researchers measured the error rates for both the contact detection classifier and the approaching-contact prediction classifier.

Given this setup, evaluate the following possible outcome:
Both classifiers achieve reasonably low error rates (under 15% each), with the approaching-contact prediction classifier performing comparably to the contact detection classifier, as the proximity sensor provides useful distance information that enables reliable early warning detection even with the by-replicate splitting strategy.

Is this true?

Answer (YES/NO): NO